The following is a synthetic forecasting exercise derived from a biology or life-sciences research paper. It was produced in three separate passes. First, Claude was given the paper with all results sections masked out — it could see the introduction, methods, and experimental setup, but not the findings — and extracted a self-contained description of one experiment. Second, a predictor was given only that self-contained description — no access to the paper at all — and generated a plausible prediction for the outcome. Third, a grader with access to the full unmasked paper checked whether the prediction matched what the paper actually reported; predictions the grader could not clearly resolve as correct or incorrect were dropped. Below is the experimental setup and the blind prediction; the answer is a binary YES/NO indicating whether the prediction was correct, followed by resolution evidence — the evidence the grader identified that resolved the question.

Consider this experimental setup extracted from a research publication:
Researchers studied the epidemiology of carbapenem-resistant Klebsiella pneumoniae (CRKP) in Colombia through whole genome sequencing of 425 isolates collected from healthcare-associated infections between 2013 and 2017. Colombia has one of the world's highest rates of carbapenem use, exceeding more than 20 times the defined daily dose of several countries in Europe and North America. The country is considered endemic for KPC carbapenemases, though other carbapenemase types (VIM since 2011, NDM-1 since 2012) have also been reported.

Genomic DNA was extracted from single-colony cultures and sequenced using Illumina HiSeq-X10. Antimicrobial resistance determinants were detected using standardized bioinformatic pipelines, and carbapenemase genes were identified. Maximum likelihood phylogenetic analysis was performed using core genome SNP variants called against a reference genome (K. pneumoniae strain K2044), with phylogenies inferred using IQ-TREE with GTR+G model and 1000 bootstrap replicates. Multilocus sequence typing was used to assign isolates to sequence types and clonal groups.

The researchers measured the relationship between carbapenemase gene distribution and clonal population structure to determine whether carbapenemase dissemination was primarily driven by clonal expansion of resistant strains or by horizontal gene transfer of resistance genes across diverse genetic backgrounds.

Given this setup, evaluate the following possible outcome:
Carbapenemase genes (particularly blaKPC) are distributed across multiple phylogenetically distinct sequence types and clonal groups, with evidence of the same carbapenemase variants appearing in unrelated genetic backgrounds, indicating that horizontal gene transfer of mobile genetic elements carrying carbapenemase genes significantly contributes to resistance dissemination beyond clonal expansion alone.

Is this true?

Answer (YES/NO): YES